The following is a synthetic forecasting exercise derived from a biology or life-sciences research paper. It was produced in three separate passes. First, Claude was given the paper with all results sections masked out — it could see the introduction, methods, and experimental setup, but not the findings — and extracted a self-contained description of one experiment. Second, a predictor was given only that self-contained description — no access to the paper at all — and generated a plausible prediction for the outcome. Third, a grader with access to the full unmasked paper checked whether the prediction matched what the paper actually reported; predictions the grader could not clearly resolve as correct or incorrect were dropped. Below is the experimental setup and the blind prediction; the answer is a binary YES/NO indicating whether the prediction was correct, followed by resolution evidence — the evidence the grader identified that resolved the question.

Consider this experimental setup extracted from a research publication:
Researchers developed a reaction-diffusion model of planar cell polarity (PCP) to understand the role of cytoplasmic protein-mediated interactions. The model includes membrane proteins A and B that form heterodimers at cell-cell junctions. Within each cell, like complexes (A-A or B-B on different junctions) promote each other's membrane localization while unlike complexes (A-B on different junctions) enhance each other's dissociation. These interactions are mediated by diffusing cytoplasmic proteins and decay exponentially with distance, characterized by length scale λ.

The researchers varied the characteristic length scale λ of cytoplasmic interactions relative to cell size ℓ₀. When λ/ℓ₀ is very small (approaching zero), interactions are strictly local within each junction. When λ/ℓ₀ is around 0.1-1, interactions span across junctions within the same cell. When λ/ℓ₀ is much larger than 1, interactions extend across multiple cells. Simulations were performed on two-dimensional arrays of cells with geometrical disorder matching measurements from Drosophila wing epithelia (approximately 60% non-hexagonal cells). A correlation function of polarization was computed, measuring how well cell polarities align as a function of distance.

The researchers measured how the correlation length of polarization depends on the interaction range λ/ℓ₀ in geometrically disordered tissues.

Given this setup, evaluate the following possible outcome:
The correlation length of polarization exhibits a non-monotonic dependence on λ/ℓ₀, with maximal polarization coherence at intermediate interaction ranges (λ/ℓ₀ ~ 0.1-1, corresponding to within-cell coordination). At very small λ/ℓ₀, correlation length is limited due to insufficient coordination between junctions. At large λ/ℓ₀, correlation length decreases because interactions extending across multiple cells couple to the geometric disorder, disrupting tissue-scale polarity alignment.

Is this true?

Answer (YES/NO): YES